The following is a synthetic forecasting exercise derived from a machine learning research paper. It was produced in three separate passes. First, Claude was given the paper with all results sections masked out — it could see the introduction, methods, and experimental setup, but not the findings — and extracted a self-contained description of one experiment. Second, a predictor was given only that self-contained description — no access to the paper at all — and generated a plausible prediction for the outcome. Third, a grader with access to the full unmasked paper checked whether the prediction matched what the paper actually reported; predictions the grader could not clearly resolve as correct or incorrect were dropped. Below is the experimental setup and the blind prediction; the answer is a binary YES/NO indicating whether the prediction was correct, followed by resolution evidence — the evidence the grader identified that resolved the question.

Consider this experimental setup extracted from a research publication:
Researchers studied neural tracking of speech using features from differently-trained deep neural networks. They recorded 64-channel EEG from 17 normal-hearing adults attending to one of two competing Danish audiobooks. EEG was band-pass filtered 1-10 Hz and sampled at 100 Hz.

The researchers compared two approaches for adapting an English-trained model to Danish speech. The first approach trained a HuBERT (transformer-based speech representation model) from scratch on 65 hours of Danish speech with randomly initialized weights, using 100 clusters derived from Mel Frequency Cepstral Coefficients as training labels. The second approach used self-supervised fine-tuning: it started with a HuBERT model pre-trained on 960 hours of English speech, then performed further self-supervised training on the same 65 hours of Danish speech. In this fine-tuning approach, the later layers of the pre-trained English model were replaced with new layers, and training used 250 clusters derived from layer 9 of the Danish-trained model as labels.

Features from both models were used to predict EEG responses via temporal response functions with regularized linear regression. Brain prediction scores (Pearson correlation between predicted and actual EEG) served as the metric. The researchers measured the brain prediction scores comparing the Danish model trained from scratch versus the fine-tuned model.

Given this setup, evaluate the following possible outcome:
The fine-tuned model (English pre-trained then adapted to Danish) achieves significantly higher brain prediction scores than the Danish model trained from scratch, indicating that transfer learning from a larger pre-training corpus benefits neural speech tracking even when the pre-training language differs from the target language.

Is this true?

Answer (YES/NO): YES